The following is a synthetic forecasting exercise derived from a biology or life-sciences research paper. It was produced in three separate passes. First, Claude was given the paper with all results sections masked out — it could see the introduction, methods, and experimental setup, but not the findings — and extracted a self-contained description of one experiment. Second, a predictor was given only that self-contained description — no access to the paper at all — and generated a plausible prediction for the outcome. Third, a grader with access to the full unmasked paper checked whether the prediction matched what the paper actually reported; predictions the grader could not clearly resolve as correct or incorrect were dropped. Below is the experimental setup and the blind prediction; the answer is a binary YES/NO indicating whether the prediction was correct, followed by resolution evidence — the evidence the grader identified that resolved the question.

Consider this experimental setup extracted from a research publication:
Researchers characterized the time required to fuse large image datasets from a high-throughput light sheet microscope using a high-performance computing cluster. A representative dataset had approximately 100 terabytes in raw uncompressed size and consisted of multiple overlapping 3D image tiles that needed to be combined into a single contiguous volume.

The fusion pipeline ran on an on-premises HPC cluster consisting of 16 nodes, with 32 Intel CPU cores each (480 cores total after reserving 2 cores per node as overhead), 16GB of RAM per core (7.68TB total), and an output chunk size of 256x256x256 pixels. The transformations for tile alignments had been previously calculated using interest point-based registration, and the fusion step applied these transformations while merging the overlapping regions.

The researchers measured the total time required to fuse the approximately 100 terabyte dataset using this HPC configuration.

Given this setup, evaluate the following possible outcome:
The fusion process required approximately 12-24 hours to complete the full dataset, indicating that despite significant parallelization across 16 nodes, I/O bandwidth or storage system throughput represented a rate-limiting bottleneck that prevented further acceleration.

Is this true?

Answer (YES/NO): NO